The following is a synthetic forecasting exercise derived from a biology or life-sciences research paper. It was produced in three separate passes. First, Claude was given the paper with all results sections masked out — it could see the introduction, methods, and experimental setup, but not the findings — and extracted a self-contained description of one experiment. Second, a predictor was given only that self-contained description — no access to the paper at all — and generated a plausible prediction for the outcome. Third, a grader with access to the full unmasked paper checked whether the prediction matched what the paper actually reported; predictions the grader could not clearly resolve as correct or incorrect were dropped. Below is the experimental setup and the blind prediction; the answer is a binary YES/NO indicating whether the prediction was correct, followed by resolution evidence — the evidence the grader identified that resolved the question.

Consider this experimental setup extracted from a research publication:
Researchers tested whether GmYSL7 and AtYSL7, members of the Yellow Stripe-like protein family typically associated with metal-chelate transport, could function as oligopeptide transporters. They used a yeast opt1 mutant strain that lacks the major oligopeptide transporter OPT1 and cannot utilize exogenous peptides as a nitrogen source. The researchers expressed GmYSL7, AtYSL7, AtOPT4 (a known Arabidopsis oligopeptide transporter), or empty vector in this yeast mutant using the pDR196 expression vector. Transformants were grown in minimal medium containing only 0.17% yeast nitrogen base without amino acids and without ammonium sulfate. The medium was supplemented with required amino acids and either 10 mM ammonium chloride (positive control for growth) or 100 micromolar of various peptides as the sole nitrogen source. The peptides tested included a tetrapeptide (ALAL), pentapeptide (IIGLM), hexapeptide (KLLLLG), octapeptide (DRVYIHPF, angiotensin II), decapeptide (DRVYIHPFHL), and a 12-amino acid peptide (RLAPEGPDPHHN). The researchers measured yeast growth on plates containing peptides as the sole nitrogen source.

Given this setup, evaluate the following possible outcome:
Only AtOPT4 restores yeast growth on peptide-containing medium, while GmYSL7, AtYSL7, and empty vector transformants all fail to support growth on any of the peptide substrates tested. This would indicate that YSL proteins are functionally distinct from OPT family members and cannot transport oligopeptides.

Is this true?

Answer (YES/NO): NO